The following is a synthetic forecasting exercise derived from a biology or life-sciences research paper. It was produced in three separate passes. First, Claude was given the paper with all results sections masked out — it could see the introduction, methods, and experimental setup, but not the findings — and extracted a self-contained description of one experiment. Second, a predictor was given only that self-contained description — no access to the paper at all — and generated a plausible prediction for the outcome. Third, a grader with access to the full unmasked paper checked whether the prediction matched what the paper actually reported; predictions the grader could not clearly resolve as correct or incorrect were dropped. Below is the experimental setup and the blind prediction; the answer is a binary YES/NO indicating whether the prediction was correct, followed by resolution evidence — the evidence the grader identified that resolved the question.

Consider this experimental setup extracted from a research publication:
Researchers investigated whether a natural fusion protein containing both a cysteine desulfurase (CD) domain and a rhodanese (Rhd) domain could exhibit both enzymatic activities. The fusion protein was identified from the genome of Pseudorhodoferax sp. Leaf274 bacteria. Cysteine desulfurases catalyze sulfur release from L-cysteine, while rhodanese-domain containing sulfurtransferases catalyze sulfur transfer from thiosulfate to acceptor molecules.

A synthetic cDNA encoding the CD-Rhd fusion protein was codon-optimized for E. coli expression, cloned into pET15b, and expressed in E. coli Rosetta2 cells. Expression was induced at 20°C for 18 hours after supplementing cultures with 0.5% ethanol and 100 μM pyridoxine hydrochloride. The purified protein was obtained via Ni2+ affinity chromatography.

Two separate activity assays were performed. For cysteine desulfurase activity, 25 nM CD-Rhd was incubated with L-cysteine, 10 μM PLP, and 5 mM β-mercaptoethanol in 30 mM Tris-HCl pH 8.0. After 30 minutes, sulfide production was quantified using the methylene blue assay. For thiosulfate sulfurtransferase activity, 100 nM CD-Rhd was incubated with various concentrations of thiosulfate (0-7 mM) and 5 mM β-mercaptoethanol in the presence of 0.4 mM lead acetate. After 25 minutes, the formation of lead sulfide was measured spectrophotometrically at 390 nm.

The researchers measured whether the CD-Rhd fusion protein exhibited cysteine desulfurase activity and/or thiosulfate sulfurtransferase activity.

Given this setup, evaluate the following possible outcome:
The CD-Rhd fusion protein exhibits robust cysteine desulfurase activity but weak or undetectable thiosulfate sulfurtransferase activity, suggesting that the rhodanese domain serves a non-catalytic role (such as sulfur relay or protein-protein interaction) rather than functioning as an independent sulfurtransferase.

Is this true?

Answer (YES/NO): NO